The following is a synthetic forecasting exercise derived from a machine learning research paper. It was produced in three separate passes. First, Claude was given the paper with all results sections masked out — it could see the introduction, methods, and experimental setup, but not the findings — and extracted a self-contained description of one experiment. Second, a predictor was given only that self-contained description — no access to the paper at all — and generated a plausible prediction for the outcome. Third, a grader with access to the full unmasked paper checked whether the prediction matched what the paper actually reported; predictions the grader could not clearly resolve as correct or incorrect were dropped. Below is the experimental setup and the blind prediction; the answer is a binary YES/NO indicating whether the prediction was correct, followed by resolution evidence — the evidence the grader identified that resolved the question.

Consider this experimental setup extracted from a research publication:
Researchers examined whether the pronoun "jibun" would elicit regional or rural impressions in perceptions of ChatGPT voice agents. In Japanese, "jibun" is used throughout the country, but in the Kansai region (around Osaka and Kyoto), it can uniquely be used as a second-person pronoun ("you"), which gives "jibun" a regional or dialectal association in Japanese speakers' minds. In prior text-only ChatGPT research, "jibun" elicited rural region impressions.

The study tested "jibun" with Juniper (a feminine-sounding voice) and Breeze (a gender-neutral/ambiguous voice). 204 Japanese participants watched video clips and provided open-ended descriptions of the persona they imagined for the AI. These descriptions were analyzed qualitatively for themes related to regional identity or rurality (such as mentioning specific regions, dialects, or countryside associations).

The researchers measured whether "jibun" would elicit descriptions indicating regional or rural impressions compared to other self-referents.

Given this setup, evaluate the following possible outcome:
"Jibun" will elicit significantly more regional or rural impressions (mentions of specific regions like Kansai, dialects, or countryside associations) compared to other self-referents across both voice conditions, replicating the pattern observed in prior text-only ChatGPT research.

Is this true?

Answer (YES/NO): NO